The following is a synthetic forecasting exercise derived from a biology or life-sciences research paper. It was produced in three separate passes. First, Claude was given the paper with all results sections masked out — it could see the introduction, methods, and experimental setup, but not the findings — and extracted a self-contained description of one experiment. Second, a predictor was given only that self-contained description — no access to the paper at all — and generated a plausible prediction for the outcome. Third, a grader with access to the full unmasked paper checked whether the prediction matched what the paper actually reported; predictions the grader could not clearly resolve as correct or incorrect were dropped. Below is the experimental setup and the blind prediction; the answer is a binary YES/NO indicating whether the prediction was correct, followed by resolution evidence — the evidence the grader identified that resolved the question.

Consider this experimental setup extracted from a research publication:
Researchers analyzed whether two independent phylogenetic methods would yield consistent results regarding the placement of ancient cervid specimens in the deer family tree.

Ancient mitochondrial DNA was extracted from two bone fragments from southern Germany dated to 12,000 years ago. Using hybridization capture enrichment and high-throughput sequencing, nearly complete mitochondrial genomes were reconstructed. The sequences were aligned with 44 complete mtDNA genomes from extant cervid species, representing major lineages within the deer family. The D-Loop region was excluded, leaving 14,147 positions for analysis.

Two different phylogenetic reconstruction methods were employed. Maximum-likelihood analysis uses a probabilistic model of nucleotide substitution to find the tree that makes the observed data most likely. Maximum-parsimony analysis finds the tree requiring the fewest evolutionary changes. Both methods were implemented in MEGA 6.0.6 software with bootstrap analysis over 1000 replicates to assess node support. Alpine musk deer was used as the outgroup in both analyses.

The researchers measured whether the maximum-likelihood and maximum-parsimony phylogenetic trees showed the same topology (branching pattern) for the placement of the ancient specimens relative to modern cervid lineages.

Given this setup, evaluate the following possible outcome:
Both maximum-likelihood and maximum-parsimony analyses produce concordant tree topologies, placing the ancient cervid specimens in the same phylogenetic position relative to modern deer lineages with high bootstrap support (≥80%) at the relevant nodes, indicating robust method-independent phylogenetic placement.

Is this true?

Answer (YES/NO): YES